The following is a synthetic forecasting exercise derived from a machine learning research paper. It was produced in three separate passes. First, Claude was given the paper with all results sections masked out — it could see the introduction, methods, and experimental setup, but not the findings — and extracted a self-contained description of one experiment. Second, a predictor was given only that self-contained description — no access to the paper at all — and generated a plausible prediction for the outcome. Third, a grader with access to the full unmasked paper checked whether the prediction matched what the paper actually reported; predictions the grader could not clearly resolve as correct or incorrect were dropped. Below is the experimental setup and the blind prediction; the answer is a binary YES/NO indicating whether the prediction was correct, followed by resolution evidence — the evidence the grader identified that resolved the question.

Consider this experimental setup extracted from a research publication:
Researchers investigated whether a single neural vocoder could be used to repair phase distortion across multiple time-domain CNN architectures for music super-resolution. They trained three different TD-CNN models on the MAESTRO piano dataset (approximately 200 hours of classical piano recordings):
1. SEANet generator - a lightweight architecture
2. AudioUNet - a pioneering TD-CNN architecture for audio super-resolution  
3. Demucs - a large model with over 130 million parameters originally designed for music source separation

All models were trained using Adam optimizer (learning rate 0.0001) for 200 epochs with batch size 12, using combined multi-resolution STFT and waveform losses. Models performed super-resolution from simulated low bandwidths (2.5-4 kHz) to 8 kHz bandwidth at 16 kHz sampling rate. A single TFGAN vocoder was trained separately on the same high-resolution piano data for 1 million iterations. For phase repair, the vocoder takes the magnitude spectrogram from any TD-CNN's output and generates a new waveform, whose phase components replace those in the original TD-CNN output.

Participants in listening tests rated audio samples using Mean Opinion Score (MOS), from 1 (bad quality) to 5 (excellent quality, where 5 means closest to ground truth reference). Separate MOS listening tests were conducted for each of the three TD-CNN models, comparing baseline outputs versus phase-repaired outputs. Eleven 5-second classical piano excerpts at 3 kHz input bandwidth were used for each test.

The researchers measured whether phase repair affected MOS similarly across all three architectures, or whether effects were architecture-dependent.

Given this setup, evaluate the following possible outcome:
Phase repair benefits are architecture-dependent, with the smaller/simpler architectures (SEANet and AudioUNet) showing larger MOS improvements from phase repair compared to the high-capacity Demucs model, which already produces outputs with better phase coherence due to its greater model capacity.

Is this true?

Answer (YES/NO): YES